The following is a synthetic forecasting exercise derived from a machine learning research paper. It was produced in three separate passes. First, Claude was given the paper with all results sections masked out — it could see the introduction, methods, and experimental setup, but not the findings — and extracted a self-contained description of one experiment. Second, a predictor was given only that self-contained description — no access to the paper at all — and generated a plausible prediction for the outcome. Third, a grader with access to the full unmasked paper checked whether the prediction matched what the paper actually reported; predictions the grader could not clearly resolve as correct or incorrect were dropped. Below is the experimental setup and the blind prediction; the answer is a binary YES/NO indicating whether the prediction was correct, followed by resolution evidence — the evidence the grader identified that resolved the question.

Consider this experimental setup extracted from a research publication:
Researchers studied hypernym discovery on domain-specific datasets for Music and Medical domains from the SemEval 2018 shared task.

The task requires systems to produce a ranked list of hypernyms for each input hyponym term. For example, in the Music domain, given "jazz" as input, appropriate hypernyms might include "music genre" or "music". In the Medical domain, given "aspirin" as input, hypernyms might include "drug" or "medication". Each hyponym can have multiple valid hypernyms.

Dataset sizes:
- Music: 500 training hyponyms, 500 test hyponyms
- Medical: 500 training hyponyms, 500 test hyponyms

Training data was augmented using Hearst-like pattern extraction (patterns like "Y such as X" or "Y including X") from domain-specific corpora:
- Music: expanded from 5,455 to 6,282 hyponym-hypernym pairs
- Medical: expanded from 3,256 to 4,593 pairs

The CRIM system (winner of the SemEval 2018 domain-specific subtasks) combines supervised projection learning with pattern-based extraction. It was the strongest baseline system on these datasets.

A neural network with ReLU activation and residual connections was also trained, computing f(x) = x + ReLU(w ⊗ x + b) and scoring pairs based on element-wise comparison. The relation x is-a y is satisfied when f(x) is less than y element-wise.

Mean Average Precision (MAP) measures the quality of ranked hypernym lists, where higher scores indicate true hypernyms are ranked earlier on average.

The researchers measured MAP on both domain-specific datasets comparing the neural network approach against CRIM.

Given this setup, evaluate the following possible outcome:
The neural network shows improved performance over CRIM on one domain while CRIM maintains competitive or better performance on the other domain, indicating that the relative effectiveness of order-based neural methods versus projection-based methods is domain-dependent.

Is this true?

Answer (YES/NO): YES